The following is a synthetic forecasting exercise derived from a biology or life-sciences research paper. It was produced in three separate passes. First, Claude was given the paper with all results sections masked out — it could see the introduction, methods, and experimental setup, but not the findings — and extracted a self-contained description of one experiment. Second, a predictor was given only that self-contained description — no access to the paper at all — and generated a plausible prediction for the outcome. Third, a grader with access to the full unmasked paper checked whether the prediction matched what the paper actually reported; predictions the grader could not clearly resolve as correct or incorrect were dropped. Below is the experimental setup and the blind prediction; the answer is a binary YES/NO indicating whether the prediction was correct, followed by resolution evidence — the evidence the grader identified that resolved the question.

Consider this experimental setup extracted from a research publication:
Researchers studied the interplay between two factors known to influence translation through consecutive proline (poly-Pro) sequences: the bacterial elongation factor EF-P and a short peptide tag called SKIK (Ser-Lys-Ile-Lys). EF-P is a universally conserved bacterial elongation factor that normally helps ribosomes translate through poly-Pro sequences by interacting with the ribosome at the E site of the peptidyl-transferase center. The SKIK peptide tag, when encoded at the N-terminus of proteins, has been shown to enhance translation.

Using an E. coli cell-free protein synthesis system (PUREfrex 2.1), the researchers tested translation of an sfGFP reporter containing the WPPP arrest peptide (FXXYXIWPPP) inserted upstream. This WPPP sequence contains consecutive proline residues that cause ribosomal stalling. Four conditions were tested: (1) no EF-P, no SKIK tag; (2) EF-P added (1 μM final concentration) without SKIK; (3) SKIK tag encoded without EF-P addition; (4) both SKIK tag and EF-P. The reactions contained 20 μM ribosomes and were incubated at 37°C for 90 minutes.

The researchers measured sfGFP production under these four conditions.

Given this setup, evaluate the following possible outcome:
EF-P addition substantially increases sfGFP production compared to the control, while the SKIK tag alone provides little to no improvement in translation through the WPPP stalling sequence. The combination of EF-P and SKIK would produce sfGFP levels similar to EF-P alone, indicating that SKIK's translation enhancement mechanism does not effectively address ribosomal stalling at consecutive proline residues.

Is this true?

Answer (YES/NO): NO